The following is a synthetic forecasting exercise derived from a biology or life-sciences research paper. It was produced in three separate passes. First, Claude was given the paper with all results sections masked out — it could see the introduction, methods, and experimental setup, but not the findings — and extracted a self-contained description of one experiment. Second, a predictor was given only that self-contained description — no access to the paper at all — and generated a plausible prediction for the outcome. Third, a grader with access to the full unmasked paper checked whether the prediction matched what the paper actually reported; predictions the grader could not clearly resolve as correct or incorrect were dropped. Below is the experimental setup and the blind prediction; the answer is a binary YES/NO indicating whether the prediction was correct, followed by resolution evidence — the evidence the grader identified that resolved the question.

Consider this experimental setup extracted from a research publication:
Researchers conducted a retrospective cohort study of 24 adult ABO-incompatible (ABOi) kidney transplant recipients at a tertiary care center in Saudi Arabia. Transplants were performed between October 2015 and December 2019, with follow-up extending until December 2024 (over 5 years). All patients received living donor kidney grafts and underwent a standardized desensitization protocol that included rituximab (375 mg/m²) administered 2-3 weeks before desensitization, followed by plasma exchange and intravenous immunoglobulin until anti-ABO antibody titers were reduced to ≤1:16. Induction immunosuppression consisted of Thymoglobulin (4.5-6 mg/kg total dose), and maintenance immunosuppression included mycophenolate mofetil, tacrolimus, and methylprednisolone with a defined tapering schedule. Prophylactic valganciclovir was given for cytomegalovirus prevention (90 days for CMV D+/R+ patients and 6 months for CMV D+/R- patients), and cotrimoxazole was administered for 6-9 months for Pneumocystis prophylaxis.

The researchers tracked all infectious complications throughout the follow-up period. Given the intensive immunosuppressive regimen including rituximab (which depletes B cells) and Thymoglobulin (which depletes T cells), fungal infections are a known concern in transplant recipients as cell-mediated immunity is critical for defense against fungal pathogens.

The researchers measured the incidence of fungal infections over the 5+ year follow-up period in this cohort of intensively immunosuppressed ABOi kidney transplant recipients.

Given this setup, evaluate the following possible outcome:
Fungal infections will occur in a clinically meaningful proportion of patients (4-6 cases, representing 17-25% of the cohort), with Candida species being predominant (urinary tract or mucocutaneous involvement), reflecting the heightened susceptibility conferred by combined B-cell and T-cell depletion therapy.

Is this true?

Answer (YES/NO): NO